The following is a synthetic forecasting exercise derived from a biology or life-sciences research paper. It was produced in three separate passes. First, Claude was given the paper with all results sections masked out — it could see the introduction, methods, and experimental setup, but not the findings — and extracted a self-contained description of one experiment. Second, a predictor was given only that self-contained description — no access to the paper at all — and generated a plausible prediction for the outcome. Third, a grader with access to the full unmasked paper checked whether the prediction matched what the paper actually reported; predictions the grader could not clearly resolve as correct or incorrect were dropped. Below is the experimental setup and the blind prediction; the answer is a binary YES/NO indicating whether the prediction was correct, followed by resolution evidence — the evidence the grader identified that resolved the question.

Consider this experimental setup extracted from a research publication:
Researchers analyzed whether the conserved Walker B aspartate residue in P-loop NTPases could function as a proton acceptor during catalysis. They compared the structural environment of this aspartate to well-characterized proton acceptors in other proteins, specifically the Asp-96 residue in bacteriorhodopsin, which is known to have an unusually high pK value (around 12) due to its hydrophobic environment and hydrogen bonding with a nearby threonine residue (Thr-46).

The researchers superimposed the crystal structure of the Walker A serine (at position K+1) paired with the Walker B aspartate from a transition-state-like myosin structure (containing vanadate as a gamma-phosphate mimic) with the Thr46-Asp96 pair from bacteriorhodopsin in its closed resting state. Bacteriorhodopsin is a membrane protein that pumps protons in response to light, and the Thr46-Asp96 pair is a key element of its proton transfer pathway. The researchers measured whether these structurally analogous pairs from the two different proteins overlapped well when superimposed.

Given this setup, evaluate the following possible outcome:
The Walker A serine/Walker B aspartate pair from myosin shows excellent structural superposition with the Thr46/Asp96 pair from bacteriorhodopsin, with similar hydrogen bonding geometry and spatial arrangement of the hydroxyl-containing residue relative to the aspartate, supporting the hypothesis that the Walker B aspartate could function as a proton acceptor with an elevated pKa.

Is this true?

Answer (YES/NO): YES